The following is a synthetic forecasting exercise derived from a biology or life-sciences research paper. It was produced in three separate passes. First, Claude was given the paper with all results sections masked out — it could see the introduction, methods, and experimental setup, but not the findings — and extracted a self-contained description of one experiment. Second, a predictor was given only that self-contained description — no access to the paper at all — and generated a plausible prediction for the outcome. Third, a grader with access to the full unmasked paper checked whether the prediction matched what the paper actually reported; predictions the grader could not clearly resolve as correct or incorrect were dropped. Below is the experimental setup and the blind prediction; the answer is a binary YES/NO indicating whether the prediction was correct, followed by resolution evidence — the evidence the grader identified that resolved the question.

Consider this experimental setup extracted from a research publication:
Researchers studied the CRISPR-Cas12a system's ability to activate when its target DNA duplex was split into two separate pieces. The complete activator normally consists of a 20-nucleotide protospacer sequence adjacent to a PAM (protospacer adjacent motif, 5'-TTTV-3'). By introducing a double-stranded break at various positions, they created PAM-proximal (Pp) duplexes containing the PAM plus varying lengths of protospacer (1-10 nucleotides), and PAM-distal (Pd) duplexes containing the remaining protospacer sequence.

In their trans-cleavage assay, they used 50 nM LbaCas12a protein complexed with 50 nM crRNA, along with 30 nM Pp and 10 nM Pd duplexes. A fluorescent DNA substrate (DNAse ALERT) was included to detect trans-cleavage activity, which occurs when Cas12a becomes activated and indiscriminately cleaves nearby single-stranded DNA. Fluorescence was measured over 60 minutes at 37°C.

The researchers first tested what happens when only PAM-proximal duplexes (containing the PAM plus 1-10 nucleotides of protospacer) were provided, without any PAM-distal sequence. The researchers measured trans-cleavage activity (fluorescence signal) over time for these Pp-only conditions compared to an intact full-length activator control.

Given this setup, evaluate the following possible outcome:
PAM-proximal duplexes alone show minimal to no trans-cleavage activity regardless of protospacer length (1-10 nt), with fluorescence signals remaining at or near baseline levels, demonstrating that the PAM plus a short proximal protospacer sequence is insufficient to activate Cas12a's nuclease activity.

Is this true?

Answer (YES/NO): YES